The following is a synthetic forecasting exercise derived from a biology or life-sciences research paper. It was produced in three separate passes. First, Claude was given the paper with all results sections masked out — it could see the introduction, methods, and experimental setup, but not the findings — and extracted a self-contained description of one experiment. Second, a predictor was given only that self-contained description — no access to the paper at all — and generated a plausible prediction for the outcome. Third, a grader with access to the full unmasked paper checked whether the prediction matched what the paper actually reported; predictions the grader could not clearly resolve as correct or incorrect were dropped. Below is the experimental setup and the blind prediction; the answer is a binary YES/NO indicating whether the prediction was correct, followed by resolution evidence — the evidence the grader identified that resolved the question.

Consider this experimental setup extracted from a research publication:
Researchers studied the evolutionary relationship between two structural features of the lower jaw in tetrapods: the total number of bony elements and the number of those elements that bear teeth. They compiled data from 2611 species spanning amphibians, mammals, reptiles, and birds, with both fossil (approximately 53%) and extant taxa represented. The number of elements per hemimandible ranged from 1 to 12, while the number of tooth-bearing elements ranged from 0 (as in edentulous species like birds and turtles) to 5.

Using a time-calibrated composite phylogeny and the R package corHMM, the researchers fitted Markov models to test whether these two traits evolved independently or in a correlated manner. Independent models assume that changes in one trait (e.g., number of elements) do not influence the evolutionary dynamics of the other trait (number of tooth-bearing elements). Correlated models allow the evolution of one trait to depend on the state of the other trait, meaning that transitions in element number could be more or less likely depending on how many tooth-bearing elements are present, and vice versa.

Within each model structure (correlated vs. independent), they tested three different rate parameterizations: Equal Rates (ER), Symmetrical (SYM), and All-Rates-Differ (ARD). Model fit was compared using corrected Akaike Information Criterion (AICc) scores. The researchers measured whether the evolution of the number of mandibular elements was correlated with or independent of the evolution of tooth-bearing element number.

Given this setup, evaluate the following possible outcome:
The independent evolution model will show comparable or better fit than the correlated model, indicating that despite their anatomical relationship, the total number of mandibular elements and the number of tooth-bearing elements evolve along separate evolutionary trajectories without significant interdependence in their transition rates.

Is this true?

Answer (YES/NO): NO